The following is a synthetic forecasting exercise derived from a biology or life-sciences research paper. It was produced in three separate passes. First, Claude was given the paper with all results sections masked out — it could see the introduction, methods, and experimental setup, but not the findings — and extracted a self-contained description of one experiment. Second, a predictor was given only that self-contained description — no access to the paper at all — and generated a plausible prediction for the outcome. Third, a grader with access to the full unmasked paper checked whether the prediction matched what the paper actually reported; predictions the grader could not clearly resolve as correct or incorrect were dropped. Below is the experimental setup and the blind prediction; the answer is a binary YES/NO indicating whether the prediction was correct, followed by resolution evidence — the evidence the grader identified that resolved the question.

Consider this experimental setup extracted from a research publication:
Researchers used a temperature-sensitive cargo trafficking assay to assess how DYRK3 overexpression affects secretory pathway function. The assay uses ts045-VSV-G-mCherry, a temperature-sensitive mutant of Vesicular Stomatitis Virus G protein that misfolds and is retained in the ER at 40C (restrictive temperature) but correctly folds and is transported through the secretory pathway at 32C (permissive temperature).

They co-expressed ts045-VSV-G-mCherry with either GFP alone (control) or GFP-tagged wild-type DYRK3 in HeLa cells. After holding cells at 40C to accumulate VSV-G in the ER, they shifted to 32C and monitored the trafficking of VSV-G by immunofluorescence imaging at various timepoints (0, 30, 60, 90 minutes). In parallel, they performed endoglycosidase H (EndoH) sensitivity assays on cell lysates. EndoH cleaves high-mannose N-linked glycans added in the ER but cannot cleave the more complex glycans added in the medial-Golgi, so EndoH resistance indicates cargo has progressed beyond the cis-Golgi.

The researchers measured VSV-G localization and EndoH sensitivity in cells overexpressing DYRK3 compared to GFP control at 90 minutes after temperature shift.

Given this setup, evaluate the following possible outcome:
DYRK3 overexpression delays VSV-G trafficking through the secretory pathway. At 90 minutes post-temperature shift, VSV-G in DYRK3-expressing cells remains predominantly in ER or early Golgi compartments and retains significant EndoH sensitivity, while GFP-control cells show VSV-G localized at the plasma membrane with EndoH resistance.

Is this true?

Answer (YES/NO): YES